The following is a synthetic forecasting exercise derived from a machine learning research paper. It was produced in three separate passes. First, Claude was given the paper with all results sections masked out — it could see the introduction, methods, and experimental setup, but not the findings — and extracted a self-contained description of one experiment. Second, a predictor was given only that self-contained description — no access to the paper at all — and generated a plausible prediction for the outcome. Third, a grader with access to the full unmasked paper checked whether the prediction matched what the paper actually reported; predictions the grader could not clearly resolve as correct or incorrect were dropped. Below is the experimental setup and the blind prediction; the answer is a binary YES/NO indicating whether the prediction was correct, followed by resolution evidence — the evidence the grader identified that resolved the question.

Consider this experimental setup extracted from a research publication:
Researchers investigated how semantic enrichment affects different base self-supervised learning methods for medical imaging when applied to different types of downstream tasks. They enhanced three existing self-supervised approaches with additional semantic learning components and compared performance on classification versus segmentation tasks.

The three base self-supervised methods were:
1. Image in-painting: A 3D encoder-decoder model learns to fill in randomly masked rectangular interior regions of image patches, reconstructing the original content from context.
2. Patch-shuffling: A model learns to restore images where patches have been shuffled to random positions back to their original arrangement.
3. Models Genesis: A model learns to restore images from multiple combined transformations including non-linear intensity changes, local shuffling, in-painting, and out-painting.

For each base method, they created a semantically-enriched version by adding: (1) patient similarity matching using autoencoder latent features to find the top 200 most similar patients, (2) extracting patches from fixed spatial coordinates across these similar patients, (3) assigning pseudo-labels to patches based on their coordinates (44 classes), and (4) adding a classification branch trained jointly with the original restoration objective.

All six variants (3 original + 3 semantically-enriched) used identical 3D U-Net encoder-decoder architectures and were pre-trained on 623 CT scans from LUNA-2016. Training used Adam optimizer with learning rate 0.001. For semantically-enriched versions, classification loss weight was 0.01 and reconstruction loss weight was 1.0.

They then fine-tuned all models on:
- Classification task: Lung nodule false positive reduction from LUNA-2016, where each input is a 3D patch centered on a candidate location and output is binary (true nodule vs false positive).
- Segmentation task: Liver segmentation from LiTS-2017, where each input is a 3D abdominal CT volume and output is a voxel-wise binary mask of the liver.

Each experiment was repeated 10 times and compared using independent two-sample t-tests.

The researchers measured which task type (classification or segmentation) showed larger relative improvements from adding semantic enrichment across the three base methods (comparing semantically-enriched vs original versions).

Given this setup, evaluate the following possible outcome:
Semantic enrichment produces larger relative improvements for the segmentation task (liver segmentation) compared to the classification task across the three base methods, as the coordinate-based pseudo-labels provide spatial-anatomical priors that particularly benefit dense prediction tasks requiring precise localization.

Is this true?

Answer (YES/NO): NO